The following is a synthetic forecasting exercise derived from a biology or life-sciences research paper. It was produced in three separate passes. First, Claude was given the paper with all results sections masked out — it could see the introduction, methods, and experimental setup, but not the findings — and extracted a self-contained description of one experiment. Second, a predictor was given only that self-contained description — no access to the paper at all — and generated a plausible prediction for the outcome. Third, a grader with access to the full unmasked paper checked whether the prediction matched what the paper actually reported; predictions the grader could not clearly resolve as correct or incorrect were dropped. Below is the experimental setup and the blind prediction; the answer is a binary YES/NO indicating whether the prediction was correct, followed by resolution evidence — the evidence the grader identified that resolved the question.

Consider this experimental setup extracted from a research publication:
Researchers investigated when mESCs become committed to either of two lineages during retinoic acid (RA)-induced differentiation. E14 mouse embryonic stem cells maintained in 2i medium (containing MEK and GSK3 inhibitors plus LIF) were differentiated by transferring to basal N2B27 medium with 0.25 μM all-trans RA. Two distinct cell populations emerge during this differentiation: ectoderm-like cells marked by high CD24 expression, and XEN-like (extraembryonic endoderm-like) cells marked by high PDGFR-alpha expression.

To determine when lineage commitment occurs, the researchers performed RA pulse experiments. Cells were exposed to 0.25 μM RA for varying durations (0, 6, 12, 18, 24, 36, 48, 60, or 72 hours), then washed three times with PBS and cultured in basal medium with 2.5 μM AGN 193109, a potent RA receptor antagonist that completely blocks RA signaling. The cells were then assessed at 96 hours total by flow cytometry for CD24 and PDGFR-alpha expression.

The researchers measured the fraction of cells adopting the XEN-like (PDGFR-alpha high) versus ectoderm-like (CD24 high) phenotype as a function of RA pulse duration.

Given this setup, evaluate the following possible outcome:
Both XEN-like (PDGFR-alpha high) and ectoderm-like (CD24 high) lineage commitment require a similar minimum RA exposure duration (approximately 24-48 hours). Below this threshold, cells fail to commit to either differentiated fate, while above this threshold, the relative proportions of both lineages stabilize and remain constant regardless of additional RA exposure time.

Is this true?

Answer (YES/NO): NO